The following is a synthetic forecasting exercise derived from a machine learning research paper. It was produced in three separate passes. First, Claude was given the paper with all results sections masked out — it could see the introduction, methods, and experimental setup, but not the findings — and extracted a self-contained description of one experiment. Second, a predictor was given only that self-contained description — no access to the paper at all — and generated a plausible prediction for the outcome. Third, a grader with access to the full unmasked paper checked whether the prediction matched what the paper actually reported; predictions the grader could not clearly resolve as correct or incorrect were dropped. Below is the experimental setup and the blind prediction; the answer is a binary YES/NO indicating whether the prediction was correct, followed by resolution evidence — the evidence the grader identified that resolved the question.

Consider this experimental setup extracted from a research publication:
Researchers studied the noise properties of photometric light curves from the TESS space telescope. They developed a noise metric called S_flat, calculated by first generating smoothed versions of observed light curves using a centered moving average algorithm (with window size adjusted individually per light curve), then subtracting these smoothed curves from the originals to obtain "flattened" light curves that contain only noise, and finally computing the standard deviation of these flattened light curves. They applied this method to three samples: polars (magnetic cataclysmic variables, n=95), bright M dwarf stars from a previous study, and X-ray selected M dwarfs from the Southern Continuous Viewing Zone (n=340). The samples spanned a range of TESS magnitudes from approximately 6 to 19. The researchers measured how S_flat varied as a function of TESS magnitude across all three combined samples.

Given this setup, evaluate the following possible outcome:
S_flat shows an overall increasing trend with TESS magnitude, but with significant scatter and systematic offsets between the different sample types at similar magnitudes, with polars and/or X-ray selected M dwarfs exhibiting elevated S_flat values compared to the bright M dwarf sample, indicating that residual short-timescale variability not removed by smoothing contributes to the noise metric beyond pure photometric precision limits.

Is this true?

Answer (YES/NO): NO